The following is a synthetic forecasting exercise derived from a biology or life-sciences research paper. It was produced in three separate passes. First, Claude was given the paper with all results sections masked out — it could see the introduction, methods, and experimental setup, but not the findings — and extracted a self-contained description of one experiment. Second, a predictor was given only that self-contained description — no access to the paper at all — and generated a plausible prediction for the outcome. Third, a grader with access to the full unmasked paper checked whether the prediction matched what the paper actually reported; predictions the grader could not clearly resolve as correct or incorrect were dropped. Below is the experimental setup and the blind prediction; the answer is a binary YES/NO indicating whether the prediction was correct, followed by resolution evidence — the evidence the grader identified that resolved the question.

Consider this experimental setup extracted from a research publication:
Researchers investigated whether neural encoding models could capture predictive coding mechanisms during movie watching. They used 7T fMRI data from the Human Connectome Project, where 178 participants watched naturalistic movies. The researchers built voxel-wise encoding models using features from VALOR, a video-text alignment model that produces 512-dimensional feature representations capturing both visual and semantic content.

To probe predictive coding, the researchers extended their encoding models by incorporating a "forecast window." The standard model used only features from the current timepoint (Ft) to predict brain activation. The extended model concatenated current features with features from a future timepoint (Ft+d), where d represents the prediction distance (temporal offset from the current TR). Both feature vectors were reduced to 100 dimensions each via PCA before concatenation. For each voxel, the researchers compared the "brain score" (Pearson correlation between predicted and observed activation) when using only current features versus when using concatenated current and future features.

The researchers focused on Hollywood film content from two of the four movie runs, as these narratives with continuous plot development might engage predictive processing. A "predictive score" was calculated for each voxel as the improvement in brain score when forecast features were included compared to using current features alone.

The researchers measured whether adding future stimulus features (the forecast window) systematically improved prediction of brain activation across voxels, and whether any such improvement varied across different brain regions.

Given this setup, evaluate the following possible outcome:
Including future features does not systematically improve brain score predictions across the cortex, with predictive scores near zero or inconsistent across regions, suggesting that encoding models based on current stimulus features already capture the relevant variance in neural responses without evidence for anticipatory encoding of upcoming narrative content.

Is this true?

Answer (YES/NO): NO